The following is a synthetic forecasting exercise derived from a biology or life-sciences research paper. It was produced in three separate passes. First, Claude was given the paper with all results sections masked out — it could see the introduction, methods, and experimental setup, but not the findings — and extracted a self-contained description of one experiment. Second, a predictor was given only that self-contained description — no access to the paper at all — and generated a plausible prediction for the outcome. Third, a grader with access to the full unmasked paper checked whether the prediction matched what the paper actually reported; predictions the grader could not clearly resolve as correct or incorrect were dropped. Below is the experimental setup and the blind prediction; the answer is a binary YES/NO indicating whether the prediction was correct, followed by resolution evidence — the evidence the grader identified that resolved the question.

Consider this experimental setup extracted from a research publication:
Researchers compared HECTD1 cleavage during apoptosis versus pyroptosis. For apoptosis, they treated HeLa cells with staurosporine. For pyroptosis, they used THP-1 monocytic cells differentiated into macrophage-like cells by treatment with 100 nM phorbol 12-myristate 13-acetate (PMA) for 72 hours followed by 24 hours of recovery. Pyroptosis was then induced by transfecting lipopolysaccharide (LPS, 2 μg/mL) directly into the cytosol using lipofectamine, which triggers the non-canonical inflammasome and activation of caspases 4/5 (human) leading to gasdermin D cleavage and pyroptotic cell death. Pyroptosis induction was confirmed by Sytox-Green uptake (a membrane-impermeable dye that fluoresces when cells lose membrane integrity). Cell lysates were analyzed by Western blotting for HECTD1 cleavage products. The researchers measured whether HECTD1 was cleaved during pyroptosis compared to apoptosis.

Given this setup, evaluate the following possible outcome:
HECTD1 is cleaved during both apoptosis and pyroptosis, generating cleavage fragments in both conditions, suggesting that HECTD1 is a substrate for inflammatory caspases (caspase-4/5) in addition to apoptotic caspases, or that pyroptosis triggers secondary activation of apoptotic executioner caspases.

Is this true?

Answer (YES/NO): NO